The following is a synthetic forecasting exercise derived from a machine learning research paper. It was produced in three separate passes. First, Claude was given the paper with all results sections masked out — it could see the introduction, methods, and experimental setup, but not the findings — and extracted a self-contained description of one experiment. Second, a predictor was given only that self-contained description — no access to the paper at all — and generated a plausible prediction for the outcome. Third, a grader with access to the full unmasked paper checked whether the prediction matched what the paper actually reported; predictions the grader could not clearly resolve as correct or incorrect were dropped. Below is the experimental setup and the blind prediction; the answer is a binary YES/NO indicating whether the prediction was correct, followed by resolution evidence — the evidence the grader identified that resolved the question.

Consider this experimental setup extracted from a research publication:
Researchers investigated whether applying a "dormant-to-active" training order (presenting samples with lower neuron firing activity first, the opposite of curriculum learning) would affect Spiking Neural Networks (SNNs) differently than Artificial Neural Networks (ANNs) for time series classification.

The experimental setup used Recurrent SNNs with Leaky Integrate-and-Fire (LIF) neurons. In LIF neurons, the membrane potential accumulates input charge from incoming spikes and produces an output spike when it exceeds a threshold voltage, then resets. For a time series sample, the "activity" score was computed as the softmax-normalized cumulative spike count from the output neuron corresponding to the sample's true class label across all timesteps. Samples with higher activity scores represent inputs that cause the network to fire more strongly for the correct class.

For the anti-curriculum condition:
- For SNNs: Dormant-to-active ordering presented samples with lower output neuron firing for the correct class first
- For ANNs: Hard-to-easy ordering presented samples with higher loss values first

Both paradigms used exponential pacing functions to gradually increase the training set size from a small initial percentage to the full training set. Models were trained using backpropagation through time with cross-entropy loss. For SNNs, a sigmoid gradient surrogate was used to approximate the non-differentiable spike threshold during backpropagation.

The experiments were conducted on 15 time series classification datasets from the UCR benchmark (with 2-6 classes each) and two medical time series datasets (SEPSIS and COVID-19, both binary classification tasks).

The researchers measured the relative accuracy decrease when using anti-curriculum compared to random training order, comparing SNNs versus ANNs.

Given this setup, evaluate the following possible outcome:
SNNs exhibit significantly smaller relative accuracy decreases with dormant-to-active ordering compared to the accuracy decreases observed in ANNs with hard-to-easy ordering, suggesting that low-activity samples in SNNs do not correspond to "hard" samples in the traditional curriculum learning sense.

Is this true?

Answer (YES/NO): NO